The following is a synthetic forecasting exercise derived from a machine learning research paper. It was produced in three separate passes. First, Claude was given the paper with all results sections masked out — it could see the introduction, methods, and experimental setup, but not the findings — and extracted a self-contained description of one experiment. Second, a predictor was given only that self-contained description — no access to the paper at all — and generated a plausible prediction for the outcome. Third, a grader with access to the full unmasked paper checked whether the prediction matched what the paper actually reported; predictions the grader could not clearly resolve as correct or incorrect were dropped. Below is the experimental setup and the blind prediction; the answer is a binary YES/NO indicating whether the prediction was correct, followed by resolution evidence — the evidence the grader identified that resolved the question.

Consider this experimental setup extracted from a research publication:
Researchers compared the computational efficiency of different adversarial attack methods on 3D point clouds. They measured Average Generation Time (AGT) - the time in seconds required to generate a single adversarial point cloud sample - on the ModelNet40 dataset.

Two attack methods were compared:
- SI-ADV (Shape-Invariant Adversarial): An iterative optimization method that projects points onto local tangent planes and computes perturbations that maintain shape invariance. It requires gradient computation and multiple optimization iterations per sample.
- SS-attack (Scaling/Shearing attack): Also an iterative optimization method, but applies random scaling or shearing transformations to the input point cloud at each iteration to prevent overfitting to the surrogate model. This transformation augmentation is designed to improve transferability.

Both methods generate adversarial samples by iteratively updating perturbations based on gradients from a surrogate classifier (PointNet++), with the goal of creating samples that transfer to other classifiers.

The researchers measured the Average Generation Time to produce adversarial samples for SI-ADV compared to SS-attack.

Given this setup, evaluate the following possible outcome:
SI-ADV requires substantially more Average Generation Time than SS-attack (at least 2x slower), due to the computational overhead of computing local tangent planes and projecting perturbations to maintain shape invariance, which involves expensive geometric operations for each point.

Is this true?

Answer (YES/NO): NO